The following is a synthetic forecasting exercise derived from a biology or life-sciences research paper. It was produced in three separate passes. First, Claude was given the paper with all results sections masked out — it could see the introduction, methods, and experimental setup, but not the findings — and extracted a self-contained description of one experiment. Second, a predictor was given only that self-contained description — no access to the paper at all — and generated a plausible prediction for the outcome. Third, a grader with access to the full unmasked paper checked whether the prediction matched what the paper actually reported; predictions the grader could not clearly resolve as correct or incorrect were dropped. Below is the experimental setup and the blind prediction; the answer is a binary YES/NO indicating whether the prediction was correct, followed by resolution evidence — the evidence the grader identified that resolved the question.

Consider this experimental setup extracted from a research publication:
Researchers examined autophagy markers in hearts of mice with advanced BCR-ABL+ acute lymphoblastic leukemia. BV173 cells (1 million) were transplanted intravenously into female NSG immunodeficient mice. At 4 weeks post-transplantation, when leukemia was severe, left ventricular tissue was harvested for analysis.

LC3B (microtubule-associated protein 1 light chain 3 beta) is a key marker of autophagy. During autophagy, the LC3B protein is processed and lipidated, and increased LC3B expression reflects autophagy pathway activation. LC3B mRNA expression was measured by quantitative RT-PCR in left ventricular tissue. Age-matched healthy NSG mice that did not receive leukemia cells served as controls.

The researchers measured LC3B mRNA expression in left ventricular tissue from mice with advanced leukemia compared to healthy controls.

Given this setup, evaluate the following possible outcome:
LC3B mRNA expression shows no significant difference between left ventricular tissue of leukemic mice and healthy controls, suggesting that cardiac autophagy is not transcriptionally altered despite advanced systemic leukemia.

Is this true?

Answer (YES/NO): NO